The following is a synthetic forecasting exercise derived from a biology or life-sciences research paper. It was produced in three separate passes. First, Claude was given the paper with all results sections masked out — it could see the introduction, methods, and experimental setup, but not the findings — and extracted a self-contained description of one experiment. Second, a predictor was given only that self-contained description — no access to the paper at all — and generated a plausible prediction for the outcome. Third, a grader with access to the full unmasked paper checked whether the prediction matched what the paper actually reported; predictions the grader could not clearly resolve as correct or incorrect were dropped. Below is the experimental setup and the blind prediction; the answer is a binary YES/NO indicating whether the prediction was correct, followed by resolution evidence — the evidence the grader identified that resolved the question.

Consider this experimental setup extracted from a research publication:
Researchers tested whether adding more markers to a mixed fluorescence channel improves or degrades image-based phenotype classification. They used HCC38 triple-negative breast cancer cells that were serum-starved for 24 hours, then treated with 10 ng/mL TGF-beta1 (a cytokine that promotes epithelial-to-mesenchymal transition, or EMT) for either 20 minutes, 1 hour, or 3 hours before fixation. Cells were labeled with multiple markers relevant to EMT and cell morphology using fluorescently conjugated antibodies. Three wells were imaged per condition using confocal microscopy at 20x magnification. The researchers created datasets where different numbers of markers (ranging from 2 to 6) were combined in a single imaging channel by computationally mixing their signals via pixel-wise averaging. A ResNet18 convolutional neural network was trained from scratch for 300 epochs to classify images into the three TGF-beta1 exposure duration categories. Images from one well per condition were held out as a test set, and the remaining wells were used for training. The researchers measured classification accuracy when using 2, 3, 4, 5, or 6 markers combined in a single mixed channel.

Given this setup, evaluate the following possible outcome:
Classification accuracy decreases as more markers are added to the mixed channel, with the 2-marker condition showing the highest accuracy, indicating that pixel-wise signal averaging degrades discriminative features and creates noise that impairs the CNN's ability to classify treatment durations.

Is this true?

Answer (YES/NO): NO